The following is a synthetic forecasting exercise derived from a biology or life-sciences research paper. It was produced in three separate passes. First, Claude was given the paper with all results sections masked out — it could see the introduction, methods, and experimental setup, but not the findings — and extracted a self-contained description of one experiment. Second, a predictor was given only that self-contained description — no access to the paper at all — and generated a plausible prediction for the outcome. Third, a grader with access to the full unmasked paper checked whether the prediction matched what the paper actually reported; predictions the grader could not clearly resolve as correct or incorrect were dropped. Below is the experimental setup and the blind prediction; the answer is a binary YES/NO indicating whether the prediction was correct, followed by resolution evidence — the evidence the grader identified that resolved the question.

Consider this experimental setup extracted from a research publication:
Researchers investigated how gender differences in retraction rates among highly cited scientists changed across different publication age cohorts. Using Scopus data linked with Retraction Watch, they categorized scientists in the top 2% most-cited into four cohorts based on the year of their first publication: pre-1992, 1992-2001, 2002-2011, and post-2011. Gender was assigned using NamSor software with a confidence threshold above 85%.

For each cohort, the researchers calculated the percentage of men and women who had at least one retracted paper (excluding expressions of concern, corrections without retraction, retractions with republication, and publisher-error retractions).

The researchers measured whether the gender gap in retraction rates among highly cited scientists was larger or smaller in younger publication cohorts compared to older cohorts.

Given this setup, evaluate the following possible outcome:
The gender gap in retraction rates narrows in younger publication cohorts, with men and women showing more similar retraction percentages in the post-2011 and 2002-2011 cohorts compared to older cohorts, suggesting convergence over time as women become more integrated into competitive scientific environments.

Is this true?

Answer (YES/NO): NO